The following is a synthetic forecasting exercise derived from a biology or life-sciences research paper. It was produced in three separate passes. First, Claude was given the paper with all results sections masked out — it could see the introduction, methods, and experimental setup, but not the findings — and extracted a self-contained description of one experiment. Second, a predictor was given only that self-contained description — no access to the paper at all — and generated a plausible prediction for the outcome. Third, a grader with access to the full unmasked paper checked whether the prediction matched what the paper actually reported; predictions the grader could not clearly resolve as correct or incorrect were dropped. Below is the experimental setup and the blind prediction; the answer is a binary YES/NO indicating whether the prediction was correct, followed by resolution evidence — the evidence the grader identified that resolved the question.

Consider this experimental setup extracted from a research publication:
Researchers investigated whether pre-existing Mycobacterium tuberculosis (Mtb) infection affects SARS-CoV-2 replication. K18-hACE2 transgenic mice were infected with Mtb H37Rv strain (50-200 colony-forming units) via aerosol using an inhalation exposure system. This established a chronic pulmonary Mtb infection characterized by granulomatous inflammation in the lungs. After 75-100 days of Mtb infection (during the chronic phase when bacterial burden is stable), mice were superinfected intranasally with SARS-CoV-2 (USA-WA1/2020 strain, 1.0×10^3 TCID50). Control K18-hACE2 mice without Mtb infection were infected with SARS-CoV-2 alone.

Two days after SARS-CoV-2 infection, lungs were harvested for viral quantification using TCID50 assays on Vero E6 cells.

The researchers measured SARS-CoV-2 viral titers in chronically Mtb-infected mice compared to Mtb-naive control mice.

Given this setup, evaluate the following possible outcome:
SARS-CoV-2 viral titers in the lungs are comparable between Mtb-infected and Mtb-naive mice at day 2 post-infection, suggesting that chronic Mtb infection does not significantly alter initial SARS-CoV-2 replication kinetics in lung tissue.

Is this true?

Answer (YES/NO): NO